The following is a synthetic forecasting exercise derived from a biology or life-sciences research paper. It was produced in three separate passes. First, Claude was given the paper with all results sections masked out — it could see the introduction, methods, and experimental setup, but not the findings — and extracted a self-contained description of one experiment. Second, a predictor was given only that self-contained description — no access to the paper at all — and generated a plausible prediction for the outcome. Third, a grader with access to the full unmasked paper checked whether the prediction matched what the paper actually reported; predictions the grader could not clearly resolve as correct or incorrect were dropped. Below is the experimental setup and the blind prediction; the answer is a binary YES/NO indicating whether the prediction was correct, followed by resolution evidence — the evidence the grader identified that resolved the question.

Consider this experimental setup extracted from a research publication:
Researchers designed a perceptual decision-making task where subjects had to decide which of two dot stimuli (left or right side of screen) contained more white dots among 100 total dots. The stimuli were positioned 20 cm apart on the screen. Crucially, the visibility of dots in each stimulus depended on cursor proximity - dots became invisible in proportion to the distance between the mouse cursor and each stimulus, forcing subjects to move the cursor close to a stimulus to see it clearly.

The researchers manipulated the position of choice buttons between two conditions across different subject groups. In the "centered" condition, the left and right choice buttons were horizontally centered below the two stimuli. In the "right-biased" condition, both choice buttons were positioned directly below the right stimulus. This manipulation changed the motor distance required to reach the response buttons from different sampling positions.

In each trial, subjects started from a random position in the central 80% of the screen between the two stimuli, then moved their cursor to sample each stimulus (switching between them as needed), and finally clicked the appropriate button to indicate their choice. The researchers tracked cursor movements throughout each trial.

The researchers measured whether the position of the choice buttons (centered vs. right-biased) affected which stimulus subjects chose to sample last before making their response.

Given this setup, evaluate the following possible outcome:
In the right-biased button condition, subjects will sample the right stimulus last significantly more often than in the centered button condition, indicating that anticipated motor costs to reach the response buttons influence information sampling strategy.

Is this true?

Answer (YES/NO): YES